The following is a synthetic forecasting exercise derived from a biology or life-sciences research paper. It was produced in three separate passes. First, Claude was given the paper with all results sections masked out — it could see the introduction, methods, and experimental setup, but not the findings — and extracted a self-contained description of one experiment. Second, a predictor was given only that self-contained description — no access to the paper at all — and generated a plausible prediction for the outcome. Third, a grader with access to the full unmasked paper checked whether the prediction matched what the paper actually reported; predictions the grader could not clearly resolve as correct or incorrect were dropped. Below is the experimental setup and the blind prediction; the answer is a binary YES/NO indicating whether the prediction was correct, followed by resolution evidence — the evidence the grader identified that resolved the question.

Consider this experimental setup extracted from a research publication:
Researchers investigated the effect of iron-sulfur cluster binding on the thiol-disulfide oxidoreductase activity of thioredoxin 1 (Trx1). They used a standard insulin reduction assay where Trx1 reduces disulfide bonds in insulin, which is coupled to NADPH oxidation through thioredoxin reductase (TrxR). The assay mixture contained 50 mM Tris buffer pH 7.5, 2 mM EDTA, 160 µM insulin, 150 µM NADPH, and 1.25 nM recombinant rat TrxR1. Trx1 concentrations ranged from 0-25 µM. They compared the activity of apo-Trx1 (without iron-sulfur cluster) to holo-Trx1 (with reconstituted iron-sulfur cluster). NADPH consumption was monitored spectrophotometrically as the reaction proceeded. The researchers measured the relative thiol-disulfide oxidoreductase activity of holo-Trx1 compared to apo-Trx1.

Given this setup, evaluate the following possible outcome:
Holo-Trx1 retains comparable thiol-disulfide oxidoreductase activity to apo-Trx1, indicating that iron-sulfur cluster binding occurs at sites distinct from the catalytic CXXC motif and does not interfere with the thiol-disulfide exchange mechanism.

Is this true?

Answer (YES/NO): NO